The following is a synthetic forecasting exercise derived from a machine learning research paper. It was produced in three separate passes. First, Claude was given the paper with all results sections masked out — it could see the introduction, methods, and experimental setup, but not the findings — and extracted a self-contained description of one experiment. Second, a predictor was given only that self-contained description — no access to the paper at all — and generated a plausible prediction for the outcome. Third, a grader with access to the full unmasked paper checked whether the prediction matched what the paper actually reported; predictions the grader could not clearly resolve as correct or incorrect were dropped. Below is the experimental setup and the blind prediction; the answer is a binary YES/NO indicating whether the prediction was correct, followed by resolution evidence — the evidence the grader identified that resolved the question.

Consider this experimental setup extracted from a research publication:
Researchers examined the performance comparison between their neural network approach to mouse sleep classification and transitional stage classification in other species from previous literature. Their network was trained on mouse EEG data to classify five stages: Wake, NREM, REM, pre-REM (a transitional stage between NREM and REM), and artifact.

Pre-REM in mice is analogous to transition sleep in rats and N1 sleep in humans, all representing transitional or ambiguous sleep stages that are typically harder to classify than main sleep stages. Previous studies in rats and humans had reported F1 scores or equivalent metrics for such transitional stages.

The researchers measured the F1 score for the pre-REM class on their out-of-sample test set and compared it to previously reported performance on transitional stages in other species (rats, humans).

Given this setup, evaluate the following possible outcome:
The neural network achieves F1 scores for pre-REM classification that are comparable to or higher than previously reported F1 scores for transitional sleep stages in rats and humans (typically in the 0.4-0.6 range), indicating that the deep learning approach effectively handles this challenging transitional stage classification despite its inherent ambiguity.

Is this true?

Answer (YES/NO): YES